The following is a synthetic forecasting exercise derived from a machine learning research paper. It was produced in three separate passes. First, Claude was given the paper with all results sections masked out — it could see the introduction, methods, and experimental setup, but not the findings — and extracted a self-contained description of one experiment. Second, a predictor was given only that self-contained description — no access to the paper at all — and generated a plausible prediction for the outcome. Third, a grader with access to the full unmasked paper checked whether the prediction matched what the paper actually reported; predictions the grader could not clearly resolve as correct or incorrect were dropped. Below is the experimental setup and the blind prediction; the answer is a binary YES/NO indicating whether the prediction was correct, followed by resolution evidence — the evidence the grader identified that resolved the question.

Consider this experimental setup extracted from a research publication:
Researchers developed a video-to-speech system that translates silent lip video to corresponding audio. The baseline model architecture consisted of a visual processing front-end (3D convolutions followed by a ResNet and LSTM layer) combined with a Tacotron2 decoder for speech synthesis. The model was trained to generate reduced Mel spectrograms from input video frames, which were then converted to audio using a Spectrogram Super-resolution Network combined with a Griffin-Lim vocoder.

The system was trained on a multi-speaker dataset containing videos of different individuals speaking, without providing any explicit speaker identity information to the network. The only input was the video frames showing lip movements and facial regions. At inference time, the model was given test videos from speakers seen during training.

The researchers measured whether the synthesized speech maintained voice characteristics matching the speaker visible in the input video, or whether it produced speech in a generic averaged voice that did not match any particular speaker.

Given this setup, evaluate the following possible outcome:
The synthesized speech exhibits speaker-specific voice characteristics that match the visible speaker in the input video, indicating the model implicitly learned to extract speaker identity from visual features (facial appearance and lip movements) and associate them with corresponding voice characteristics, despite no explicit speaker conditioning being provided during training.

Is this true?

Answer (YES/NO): YES